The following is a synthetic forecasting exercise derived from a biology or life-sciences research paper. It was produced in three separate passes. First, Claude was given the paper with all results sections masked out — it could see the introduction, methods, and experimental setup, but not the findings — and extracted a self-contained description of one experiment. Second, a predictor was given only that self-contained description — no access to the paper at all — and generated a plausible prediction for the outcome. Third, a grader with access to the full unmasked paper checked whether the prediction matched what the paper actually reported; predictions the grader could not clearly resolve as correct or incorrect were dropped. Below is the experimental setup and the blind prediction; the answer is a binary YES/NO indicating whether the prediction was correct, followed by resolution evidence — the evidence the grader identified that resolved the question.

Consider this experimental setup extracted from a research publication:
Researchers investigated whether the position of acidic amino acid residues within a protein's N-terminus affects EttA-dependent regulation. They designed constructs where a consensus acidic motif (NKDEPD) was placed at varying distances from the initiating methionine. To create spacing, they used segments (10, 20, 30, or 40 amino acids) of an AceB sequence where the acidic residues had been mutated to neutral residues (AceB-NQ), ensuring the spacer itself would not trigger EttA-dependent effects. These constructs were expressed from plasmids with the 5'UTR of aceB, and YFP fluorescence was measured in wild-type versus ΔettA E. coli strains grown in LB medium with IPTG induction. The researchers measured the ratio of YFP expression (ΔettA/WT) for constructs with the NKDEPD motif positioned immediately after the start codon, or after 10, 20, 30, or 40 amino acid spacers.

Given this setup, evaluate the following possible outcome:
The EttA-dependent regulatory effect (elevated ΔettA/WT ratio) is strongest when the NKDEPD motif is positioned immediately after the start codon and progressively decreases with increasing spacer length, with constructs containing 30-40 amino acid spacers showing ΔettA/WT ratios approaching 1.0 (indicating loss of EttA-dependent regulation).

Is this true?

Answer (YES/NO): YES